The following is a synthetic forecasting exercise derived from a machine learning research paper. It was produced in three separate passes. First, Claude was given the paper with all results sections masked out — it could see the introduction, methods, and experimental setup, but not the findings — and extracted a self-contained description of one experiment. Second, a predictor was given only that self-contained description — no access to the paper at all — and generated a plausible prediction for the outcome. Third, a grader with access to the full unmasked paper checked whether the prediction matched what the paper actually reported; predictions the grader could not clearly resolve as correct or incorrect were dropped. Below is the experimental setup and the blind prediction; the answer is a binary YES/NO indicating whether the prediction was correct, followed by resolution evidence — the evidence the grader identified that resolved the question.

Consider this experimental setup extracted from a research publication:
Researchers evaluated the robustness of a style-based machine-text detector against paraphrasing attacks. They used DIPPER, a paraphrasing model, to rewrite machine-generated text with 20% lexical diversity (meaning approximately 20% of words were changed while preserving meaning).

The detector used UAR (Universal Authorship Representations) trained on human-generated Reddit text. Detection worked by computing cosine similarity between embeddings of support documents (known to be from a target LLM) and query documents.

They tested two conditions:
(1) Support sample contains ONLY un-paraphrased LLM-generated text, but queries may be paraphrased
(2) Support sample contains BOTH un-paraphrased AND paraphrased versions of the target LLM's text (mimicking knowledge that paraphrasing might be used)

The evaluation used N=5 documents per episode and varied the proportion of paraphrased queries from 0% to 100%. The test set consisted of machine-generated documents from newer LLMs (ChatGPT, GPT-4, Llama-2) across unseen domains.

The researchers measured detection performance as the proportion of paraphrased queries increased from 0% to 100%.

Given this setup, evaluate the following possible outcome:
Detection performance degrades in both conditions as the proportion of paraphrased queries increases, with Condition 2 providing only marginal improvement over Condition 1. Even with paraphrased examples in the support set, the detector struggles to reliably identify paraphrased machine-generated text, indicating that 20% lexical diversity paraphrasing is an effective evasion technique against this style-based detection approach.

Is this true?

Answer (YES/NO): NO